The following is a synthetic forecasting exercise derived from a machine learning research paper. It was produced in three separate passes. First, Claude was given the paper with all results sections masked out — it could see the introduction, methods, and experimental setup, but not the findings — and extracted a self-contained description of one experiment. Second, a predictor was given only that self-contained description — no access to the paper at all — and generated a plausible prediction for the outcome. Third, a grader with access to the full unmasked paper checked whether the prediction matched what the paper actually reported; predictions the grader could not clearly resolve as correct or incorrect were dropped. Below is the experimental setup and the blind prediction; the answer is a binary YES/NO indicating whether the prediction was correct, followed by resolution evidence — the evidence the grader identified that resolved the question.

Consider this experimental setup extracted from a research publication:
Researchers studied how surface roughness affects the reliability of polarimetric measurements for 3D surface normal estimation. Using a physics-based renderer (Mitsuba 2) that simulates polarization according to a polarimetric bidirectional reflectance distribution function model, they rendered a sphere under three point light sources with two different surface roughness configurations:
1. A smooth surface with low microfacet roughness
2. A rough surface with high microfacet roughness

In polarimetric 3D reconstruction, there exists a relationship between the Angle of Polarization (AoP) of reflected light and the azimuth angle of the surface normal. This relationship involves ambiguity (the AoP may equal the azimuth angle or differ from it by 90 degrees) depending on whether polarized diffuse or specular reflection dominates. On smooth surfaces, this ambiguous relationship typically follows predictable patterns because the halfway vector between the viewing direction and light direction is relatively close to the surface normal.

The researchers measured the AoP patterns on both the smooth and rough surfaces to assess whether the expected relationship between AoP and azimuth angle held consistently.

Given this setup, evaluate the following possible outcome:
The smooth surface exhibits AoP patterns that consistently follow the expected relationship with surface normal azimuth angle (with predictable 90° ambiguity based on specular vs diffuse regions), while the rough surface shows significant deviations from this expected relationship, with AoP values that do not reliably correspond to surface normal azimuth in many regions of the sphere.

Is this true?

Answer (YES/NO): YES